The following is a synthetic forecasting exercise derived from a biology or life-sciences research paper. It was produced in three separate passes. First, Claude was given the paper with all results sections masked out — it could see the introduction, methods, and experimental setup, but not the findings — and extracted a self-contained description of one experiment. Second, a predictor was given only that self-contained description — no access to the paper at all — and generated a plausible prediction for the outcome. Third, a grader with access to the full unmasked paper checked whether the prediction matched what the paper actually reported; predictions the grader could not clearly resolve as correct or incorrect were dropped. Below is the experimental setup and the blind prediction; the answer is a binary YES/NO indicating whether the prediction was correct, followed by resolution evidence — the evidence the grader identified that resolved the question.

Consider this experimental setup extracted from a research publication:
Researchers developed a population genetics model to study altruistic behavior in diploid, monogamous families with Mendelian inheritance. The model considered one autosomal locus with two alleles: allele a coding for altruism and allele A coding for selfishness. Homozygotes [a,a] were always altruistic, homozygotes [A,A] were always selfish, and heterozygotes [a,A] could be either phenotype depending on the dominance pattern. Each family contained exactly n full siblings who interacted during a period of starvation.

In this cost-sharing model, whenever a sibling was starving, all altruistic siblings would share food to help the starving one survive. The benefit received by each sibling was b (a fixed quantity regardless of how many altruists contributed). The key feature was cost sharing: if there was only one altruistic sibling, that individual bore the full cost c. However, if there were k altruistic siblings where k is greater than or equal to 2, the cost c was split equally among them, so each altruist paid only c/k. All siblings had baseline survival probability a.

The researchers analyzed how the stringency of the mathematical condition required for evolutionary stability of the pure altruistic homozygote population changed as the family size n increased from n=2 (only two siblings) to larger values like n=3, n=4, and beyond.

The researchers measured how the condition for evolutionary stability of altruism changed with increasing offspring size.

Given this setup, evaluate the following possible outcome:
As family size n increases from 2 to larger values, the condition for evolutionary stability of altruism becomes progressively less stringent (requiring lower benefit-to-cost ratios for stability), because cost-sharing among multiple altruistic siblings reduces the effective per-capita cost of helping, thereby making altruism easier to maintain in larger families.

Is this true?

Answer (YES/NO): NO